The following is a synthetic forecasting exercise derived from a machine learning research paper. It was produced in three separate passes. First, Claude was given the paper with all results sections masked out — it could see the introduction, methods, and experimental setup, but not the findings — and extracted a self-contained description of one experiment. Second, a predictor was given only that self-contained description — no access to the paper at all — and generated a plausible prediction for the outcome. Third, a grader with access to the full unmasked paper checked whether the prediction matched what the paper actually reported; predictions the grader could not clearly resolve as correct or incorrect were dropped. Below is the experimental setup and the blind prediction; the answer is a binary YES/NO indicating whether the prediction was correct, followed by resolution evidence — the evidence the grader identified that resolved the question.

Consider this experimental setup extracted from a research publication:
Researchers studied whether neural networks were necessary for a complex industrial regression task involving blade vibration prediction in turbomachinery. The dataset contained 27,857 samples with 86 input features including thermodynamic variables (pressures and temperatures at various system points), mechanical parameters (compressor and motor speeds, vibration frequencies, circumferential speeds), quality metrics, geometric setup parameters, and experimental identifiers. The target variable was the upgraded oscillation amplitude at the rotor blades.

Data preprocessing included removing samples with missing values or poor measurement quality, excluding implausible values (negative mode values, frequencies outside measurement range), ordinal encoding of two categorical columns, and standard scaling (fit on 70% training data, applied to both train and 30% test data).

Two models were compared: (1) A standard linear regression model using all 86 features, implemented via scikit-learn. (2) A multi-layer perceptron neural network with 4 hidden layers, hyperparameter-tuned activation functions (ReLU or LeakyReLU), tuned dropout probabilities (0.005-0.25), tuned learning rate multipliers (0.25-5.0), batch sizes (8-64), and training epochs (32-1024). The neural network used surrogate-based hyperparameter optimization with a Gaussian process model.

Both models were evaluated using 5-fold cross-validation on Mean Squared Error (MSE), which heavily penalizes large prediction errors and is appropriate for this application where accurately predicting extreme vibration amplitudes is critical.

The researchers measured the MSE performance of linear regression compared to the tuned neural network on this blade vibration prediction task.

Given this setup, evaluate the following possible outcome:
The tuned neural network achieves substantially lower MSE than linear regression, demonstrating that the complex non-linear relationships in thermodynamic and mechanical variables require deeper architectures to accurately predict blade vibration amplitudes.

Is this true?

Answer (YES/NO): YES